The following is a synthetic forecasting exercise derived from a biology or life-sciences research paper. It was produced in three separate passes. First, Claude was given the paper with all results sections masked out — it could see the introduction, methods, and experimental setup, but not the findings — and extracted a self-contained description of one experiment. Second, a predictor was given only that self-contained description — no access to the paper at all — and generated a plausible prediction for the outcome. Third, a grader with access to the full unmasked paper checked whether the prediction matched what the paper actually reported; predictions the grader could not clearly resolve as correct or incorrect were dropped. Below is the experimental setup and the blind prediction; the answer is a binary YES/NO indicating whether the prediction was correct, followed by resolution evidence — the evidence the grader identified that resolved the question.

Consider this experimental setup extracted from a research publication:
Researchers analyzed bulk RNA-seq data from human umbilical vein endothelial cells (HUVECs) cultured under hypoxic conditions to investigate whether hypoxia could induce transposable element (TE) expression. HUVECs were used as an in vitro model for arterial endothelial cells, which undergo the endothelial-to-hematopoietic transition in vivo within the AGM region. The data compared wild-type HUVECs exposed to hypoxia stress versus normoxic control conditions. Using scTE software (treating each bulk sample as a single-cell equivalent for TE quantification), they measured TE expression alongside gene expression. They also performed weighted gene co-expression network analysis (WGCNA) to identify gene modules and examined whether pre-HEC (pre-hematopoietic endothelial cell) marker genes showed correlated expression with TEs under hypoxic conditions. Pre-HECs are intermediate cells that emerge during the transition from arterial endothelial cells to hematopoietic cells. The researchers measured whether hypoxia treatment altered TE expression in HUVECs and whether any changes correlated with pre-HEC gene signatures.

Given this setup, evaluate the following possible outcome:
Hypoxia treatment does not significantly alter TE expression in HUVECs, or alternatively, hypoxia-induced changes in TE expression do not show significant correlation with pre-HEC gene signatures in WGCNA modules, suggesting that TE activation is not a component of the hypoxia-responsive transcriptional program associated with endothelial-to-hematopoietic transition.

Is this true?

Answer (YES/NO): NO